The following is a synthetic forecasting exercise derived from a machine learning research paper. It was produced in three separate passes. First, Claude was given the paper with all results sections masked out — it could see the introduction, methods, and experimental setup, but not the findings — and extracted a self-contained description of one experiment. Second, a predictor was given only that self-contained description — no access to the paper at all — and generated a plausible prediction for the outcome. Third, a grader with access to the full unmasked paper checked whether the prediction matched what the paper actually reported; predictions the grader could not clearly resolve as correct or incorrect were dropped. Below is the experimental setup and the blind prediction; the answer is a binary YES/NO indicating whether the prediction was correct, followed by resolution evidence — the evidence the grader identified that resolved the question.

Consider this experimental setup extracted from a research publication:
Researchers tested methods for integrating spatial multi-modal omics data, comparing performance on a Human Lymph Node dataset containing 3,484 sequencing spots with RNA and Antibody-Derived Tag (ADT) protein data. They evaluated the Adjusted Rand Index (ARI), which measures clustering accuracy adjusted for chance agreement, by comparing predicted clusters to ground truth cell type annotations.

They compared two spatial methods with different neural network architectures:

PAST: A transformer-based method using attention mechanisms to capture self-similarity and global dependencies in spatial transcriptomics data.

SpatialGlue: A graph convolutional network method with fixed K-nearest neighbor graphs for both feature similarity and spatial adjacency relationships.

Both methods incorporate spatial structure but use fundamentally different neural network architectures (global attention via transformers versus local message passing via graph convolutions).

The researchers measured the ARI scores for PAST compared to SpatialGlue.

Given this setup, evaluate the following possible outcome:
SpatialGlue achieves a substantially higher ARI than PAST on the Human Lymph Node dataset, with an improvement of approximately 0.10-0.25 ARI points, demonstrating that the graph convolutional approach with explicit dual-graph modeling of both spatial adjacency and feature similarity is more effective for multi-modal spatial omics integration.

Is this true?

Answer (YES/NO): NO